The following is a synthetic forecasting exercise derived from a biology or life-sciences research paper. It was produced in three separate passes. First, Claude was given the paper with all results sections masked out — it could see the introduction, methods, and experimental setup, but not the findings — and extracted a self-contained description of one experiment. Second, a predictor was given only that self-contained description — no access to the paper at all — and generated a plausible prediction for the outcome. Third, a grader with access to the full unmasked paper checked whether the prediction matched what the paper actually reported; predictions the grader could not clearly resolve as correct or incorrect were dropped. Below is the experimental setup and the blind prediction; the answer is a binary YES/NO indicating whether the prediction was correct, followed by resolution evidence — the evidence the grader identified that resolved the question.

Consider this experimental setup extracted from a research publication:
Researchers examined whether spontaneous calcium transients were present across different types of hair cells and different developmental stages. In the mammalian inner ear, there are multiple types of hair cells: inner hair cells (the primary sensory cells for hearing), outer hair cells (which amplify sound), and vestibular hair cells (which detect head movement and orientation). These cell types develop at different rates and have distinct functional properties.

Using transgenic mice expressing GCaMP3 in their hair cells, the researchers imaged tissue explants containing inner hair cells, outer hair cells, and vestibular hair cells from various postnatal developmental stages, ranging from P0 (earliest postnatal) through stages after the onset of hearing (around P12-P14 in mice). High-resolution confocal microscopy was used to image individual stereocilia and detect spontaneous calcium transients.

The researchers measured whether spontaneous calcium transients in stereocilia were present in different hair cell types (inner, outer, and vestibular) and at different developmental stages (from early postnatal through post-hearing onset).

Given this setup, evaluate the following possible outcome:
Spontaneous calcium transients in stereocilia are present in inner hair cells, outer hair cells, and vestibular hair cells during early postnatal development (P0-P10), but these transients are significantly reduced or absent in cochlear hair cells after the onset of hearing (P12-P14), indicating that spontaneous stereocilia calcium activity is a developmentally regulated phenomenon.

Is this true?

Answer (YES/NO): NO